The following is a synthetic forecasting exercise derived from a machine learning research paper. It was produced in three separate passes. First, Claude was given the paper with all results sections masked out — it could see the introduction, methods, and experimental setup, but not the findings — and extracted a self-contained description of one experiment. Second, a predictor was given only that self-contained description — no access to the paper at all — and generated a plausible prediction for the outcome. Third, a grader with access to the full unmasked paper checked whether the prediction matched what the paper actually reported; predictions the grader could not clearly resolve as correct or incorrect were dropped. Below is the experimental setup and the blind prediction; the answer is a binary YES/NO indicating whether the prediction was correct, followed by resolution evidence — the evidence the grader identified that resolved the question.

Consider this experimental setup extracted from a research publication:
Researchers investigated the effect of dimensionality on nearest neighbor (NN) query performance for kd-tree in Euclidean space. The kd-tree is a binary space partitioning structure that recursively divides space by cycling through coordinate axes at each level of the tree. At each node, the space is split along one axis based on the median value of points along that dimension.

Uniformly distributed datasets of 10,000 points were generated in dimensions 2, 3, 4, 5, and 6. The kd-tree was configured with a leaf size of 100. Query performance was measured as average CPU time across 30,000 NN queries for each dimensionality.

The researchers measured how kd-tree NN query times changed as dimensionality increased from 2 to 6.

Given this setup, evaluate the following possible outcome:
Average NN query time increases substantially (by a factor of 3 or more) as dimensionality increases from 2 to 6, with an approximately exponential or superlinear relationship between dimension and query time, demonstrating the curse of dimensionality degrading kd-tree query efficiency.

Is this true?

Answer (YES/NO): NO